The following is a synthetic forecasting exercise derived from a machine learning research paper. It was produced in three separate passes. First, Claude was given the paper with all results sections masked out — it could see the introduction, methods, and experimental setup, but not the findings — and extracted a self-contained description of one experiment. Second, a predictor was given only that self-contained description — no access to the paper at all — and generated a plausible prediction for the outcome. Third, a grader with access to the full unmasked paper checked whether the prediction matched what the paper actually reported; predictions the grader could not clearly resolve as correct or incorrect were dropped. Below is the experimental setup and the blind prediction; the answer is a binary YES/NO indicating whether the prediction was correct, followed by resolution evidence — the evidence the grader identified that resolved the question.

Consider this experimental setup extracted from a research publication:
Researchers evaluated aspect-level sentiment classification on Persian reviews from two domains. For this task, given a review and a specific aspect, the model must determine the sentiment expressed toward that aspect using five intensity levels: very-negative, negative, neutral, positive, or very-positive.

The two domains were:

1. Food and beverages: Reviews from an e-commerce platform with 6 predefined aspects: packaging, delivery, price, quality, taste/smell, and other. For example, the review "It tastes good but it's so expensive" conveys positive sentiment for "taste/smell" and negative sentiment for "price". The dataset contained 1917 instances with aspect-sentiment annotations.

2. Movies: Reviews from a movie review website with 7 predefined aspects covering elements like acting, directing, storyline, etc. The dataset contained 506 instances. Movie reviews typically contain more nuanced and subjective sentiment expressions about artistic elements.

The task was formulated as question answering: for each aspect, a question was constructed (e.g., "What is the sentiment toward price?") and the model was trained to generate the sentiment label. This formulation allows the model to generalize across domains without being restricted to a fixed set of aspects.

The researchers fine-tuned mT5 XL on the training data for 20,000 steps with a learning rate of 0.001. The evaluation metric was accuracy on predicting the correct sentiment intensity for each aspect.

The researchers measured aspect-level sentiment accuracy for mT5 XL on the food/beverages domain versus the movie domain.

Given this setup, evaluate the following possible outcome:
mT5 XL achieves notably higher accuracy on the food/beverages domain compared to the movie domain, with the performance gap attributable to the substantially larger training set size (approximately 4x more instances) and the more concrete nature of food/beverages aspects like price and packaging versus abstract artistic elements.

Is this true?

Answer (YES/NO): YES